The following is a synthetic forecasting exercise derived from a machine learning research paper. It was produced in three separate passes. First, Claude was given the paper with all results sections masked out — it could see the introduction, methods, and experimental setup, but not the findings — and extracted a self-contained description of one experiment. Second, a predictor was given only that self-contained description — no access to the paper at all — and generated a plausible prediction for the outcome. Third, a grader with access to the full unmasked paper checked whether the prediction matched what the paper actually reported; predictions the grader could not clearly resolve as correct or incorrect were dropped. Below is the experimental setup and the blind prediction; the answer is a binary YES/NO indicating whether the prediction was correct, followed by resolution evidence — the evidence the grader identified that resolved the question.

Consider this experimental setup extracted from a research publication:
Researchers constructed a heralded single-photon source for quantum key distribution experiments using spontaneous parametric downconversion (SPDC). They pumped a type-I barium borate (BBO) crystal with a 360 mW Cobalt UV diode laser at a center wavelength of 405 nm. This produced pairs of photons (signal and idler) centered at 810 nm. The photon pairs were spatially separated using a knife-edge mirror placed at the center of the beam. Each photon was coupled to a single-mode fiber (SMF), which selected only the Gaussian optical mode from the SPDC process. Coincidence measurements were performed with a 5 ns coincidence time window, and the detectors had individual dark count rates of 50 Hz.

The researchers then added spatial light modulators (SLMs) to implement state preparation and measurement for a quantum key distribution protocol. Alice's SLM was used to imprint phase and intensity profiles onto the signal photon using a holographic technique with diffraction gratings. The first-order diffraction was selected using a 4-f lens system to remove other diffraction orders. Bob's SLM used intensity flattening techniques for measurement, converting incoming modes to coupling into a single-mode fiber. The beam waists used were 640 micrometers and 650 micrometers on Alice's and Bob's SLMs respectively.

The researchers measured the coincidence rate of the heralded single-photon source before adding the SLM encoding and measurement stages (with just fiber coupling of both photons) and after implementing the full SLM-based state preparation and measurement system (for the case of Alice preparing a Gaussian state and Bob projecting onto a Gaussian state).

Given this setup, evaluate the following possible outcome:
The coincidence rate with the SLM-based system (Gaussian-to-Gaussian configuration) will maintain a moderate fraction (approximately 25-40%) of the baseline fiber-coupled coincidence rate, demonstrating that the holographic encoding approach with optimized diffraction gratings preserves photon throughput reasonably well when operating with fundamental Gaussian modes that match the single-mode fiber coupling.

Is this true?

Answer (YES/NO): NO